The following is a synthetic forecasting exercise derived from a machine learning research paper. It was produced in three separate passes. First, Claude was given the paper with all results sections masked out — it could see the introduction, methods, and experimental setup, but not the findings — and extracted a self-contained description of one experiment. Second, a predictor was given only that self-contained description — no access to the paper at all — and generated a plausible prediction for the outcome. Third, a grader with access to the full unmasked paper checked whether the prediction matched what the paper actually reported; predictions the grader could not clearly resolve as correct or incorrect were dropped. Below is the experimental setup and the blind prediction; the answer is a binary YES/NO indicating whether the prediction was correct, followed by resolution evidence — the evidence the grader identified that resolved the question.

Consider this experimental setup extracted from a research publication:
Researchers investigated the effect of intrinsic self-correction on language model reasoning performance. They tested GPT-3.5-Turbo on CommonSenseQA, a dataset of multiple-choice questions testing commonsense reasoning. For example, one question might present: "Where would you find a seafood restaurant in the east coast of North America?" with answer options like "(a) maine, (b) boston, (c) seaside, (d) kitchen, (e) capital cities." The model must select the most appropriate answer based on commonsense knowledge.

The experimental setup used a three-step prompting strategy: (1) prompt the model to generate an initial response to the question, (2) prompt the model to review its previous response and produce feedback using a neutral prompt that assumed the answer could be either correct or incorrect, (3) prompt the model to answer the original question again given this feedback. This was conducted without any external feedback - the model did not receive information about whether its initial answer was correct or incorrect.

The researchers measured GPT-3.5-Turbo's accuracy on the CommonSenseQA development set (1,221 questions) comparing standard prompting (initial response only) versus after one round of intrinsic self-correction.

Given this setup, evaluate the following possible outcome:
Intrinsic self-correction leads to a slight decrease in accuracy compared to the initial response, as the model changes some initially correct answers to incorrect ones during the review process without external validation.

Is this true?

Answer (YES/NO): NO